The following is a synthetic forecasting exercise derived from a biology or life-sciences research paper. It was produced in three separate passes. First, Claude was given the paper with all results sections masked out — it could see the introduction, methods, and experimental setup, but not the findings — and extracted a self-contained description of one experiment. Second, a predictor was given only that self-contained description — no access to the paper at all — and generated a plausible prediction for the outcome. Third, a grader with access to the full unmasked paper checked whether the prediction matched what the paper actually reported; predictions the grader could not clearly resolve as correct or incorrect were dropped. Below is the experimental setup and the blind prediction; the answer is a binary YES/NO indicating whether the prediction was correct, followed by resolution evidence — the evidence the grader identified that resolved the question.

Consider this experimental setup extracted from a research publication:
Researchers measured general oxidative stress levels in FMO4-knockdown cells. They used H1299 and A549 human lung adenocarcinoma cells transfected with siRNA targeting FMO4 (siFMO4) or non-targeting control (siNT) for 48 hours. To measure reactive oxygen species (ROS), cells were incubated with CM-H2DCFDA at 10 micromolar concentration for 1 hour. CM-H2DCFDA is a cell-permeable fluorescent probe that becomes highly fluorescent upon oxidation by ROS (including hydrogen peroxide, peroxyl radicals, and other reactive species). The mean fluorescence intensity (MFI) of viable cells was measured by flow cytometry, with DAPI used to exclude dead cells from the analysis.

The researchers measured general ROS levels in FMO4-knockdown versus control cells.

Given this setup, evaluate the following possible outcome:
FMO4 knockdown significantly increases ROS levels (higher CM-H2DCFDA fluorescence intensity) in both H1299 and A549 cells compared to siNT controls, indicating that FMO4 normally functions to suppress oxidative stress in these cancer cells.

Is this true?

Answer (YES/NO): YES